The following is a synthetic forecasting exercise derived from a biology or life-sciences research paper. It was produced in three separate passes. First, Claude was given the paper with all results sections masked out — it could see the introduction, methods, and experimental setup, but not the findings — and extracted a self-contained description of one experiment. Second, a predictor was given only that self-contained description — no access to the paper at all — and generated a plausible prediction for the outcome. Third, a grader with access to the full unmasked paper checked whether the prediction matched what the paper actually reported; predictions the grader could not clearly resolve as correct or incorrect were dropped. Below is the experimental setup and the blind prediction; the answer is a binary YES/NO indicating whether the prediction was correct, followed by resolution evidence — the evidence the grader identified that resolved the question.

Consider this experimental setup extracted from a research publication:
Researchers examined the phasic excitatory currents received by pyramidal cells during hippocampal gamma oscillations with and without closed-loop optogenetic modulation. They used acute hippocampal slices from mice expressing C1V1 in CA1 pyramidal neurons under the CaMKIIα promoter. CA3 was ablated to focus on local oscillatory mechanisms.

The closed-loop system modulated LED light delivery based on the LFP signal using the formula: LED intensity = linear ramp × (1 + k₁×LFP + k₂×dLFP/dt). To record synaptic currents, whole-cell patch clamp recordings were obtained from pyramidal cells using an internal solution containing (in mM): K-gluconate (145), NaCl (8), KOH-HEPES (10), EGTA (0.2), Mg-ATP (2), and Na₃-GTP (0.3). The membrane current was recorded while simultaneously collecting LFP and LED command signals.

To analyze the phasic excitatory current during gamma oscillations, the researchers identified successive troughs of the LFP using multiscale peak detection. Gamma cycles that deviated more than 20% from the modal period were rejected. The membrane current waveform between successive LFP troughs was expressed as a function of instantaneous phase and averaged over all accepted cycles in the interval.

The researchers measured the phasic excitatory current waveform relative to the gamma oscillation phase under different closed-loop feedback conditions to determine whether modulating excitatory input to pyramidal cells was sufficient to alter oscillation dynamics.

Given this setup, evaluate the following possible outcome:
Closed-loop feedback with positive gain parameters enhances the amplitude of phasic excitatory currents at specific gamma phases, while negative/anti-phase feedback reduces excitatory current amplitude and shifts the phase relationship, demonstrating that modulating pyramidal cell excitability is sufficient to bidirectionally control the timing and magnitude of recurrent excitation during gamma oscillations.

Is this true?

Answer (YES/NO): NO